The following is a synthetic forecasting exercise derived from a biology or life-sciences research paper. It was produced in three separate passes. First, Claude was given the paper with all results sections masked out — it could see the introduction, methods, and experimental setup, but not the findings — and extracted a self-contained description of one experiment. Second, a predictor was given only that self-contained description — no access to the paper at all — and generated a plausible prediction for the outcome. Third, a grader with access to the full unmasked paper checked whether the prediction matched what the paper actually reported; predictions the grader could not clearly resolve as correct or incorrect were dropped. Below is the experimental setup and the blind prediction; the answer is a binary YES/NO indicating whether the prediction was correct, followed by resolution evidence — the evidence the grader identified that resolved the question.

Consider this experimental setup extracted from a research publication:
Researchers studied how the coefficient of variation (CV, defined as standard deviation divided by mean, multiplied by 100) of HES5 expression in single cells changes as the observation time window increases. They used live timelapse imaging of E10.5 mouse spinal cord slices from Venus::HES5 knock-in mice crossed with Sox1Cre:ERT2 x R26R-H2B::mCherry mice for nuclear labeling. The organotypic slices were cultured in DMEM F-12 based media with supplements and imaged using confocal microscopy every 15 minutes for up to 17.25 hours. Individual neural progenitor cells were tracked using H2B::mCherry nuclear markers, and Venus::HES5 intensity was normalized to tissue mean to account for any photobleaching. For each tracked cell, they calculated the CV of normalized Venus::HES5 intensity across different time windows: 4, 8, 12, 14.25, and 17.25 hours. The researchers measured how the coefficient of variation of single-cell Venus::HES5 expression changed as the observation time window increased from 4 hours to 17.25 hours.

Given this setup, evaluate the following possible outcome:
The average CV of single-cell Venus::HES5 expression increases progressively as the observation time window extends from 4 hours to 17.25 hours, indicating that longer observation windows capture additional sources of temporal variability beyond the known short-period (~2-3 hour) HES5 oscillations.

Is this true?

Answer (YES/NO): YES